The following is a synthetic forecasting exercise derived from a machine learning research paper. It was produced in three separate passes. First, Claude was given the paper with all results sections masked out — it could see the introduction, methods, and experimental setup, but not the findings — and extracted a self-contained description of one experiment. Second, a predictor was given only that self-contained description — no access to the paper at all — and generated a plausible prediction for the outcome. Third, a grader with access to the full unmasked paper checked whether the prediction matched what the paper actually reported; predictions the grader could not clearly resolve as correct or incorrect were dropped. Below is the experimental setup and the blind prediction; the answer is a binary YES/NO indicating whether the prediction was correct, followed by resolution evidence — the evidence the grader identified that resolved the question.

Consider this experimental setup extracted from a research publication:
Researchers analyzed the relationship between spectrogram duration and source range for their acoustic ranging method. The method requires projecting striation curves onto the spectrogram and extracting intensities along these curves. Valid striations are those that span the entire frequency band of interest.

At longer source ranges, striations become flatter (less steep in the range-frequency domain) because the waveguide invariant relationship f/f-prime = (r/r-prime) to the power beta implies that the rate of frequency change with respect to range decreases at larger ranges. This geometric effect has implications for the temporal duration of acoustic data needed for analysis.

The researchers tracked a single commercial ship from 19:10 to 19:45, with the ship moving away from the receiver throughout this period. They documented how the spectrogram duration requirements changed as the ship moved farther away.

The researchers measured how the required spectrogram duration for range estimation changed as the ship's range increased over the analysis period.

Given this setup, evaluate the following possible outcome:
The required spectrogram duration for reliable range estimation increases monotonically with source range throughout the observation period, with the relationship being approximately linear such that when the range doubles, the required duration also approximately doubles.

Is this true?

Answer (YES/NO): YES